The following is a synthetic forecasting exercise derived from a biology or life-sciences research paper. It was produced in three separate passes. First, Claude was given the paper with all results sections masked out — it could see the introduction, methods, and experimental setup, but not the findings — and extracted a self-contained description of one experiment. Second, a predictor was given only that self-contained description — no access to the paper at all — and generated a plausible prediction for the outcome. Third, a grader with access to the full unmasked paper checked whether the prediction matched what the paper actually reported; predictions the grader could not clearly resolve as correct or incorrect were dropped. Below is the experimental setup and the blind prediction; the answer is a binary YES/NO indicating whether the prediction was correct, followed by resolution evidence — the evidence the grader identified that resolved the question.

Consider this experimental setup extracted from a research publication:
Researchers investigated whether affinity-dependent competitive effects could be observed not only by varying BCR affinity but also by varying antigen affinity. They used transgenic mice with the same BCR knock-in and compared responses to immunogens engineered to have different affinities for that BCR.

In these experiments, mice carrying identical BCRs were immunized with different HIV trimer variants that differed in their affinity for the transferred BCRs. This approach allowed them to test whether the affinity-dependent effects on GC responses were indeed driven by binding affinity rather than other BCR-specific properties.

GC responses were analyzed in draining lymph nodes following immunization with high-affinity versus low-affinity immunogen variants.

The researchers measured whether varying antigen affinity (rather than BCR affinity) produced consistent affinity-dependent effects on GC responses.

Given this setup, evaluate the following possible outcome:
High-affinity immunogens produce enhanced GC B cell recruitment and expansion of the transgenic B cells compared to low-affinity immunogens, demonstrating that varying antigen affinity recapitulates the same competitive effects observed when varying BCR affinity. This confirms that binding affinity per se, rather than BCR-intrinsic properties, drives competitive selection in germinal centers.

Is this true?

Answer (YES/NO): NO